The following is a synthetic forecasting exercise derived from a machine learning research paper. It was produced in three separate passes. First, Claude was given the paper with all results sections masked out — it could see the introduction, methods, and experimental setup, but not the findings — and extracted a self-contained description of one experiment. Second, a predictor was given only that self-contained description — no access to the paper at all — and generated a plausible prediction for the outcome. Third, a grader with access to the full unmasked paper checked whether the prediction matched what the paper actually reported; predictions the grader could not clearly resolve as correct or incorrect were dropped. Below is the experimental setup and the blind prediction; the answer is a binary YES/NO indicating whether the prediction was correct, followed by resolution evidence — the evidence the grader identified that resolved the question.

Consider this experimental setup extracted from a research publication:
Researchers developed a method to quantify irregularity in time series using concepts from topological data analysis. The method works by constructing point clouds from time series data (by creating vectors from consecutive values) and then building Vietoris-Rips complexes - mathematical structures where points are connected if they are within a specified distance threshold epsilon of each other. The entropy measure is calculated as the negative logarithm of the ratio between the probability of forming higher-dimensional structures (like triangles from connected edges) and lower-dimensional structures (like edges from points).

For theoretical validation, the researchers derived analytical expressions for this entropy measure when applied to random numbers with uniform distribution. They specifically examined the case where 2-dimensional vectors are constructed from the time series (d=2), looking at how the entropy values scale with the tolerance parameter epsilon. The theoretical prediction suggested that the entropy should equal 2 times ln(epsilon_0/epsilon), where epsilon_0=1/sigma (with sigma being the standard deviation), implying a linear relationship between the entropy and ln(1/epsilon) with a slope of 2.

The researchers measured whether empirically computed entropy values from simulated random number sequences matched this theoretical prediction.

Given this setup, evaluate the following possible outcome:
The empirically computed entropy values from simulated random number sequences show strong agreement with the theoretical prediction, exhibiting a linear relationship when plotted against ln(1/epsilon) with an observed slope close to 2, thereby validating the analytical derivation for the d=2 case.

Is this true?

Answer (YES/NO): YES